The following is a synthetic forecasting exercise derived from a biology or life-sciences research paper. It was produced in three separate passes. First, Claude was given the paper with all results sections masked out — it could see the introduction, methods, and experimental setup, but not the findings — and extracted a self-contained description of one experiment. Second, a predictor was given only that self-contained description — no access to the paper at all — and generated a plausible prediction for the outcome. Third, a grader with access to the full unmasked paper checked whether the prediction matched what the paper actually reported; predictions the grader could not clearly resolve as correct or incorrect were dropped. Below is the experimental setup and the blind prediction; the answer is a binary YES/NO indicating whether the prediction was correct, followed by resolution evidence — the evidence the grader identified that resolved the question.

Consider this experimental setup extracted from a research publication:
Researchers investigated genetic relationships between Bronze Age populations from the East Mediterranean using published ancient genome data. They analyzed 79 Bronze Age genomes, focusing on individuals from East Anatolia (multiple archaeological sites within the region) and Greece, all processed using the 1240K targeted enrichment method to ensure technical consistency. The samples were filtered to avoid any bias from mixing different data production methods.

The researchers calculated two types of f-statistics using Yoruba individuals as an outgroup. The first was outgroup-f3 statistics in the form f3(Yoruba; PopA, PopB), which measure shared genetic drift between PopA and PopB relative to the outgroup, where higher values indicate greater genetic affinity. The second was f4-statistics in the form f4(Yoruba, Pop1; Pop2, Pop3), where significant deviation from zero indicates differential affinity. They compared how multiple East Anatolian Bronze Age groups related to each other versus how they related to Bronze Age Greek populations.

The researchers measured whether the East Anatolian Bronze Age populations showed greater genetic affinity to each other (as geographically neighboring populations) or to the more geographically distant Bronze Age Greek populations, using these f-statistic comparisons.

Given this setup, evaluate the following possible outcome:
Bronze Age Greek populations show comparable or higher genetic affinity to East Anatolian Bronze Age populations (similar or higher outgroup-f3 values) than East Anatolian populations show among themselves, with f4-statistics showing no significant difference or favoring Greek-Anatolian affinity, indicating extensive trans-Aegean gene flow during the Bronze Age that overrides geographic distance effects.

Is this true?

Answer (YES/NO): NO